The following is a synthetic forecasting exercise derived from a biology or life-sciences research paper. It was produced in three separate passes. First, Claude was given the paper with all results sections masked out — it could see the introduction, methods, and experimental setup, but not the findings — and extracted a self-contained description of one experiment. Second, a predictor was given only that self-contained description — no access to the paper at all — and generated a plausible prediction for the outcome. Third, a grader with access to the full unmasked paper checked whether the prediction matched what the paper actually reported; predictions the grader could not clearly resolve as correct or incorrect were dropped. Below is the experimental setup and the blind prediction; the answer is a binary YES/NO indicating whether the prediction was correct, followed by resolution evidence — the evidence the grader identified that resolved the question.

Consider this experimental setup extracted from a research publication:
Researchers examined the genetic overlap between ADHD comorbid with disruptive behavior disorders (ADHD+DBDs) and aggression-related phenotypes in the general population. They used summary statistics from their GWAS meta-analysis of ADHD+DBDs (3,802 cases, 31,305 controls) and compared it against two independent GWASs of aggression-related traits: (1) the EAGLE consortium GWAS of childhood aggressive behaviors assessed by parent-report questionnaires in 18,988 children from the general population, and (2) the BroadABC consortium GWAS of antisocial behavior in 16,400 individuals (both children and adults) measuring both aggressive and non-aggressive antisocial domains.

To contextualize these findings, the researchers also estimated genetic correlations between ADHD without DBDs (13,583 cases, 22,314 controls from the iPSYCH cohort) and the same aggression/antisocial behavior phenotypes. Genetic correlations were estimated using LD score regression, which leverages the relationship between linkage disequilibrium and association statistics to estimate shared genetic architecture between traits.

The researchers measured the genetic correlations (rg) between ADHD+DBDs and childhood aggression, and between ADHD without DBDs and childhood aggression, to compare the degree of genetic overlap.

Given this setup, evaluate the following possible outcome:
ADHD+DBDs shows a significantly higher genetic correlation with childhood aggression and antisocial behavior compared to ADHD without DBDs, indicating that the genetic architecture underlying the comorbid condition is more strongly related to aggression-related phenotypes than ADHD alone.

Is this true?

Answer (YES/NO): NO